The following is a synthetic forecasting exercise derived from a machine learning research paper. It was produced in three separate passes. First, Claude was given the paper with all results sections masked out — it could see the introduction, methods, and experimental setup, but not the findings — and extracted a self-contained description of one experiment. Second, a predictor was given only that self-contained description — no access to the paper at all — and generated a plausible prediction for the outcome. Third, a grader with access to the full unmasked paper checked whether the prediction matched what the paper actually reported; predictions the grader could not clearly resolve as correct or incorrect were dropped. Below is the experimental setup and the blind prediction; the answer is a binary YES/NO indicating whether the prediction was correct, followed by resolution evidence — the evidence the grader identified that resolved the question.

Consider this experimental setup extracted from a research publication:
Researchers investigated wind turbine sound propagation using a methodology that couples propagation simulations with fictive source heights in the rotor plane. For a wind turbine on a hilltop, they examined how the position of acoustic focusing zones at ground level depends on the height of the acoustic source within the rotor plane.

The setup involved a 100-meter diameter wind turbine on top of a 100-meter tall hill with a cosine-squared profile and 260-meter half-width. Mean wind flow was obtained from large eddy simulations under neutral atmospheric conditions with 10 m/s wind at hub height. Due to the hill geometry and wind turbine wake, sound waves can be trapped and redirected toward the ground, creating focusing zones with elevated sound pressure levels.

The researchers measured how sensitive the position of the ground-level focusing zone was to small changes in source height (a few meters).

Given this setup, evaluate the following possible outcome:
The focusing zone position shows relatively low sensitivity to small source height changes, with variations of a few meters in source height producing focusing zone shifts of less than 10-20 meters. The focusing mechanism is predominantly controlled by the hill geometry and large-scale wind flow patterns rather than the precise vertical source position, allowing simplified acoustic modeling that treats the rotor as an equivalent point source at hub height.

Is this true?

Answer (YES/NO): NO